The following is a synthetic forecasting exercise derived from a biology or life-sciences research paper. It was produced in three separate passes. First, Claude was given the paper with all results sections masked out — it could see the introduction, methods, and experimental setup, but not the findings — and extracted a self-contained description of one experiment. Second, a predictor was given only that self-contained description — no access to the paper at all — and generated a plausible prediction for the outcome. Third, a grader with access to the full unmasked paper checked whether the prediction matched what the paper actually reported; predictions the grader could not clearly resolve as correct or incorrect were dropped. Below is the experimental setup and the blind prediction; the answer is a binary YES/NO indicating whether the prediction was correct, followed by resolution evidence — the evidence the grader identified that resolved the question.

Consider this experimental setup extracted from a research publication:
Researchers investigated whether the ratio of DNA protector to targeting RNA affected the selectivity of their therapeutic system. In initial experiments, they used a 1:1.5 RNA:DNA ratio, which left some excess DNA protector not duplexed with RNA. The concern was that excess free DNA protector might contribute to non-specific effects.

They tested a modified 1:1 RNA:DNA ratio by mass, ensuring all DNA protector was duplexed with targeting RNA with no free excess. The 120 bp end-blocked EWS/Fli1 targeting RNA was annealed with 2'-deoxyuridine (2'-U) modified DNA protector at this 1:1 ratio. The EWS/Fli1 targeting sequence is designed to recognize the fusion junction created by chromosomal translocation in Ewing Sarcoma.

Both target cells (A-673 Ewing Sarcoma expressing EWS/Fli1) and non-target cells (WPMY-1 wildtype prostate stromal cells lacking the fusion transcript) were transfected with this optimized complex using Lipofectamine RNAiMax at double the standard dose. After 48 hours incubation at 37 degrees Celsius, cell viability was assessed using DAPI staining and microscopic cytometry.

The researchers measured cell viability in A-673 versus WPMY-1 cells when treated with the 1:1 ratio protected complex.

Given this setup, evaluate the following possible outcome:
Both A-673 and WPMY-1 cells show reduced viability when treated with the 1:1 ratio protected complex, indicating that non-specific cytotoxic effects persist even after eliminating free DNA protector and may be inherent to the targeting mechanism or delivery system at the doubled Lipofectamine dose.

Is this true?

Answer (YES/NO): NO